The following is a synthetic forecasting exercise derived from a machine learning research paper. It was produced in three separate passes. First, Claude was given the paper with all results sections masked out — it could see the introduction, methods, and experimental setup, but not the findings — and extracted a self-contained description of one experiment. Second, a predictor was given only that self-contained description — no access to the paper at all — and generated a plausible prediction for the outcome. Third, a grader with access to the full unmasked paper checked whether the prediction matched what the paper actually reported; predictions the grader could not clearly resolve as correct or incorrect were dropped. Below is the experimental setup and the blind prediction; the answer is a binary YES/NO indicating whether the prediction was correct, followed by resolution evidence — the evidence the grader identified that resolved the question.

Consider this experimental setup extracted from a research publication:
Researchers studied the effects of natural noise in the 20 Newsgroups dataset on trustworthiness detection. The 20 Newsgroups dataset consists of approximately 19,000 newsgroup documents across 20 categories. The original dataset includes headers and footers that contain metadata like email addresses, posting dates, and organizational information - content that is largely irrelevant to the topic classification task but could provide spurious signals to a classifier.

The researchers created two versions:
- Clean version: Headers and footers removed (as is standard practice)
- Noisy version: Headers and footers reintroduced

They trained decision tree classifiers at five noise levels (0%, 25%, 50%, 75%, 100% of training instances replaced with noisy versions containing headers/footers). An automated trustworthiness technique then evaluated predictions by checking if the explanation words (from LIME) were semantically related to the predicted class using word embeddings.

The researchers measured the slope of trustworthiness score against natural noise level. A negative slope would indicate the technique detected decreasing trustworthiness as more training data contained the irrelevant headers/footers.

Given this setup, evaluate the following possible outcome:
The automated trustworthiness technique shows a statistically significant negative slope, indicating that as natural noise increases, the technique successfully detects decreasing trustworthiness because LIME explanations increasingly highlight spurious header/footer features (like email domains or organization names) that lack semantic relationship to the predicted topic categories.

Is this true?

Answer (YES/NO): NO